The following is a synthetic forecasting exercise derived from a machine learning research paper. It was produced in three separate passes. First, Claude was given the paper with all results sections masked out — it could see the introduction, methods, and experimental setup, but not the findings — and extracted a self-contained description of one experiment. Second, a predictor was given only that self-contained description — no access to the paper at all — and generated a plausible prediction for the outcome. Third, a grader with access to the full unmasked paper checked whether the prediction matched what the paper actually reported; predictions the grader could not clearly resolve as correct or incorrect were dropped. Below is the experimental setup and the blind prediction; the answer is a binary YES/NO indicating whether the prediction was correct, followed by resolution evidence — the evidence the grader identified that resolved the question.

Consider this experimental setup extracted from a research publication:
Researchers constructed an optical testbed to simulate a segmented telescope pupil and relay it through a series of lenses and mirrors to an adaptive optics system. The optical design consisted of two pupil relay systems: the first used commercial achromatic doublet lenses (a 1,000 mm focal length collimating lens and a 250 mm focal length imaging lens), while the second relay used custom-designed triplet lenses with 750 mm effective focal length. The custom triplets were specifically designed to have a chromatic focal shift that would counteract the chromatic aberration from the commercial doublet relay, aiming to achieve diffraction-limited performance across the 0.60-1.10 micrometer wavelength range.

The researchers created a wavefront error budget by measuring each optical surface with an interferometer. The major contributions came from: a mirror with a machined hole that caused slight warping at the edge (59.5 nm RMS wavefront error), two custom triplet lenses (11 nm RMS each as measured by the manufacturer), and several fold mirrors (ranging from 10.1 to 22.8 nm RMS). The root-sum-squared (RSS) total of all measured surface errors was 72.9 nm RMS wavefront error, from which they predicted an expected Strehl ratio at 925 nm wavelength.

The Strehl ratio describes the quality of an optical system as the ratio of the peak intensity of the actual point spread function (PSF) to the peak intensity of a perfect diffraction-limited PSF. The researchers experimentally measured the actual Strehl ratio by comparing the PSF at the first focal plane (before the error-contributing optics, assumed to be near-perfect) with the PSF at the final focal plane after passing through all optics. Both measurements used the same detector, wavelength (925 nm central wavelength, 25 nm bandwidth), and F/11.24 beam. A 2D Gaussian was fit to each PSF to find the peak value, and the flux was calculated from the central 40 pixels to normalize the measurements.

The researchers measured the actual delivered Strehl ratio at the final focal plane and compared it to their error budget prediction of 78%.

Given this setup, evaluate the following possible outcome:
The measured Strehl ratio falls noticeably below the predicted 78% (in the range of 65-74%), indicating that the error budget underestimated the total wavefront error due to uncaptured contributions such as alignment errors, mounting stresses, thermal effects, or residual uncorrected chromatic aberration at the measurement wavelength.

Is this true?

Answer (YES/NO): NO